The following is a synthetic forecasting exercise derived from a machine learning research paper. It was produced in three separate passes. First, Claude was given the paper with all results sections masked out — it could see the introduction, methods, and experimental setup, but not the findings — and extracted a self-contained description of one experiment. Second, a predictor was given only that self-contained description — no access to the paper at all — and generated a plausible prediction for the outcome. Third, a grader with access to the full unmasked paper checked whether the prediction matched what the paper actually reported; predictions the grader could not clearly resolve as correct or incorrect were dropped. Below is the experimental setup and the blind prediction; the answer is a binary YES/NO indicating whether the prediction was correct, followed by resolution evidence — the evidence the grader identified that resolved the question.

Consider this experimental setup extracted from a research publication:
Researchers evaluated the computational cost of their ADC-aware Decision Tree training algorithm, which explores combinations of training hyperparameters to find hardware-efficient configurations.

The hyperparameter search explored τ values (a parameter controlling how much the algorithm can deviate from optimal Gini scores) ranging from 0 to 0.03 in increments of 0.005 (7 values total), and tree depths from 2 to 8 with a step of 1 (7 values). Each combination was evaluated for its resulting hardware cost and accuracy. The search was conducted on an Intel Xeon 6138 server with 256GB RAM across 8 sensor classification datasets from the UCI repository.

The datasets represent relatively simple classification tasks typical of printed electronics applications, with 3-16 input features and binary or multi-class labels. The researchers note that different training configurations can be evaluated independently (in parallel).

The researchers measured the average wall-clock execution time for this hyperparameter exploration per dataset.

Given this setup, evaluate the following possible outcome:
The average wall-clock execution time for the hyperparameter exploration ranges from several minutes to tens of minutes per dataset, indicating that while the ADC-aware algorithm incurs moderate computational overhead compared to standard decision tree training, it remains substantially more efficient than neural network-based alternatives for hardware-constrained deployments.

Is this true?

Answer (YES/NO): YES